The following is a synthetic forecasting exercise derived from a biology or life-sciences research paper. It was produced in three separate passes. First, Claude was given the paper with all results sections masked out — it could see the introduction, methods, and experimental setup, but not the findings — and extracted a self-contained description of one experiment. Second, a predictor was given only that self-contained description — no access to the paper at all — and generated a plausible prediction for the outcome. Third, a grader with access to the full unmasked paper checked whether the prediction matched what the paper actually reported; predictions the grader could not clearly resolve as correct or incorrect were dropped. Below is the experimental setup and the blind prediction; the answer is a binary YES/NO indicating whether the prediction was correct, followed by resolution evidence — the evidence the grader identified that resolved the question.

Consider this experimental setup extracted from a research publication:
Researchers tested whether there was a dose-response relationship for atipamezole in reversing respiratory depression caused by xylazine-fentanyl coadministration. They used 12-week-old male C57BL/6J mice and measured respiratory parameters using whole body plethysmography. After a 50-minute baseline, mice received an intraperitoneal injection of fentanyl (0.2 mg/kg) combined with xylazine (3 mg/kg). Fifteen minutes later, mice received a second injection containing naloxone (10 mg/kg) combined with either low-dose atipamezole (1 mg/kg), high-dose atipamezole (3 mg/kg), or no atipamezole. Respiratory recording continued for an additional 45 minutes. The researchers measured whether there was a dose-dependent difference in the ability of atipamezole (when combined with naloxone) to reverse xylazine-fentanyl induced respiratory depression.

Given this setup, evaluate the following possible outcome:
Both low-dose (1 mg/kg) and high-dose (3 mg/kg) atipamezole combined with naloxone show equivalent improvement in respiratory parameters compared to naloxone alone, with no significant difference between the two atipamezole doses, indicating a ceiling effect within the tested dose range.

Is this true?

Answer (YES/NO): NO